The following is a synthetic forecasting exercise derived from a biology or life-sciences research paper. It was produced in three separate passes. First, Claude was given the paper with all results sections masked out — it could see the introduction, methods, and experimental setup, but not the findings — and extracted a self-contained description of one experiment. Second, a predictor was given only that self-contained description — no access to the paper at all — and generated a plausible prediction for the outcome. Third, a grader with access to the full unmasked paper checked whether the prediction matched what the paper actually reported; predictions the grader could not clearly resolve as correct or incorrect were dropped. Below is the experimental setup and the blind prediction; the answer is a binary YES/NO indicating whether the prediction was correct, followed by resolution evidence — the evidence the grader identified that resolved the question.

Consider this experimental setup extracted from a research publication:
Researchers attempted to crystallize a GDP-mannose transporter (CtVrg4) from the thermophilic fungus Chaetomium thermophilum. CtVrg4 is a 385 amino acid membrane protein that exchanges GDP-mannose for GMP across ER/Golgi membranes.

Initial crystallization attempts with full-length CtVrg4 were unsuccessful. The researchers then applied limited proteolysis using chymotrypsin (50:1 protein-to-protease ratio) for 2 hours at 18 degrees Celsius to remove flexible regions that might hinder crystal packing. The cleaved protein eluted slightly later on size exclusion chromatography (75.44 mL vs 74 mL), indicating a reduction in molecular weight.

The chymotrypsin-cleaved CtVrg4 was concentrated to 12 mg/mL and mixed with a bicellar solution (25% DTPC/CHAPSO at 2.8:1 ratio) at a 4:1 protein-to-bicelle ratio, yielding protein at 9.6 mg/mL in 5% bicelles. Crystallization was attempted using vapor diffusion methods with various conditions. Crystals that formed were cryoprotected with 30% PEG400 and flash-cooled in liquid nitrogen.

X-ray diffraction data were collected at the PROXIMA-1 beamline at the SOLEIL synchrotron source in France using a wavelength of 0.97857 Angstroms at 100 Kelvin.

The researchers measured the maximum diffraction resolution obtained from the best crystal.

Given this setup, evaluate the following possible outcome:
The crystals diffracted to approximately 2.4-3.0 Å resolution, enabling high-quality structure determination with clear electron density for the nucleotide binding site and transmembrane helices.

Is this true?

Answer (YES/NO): NO